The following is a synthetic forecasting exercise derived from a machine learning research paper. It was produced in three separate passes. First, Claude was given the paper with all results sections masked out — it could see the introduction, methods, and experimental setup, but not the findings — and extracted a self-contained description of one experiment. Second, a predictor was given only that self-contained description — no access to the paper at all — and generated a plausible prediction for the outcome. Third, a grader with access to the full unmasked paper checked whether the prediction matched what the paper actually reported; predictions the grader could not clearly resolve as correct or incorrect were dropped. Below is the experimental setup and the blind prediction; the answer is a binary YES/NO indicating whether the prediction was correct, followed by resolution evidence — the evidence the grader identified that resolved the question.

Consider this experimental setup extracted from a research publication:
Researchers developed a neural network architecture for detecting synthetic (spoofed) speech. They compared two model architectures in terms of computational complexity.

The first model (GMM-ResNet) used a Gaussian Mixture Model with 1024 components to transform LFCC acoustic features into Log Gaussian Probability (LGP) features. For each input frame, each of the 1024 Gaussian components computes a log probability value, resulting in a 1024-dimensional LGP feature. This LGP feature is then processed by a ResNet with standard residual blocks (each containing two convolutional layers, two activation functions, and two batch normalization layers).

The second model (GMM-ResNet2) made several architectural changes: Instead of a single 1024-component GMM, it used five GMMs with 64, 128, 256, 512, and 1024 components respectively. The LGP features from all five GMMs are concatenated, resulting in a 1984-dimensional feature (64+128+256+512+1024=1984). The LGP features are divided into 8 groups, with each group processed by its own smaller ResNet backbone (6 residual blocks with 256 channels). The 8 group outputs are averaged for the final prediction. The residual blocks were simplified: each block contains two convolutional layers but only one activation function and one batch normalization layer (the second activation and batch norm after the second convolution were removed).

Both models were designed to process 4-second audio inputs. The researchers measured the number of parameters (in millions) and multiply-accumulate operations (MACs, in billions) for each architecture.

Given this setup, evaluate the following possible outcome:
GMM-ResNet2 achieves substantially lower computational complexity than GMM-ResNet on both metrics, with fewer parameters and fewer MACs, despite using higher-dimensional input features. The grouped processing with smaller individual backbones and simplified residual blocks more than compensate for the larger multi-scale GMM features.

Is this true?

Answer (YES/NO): NO